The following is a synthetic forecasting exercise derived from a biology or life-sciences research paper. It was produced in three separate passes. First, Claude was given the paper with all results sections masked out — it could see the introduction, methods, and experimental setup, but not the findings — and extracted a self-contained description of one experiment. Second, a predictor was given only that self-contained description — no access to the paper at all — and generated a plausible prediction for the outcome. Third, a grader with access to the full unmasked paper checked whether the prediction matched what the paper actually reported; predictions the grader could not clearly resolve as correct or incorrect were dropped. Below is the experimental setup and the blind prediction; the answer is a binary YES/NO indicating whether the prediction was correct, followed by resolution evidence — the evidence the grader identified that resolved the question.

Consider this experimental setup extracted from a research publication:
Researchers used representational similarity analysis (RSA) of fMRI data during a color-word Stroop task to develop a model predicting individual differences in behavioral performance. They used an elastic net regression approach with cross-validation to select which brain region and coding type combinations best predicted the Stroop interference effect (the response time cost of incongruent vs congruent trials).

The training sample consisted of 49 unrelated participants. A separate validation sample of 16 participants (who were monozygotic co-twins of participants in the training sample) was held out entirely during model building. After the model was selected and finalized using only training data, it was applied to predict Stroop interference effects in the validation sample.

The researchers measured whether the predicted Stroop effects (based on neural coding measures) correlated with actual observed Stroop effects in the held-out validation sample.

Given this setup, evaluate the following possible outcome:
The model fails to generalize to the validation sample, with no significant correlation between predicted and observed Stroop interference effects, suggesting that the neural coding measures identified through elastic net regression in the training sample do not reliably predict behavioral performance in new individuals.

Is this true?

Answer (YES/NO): NO